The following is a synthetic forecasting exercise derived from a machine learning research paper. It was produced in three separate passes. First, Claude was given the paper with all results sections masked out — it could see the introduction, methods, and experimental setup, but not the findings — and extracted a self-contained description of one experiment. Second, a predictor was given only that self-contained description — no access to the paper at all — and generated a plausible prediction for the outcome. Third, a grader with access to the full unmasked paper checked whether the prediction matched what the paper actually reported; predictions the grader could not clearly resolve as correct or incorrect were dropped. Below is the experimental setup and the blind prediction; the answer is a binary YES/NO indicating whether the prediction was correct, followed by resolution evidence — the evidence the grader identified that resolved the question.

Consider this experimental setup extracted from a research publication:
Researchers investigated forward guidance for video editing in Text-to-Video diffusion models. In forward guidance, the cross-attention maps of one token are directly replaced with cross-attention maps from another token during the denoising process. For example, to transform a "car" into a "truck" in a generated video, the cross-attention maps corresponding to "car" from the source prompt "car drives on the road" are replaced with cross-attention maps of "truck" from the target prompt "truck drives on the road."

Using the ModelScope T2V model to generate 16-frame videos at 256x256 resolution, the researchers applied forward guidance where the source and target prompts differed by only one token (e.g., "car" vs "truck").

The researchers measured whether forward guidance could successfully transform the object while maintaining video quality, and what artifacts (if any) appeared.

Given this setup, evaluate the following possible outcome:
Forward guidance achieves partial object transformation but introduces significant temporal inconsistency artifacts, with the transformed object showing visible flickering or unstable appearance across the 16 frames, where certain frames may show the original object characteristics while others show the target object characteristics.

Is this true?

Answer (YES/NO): NO